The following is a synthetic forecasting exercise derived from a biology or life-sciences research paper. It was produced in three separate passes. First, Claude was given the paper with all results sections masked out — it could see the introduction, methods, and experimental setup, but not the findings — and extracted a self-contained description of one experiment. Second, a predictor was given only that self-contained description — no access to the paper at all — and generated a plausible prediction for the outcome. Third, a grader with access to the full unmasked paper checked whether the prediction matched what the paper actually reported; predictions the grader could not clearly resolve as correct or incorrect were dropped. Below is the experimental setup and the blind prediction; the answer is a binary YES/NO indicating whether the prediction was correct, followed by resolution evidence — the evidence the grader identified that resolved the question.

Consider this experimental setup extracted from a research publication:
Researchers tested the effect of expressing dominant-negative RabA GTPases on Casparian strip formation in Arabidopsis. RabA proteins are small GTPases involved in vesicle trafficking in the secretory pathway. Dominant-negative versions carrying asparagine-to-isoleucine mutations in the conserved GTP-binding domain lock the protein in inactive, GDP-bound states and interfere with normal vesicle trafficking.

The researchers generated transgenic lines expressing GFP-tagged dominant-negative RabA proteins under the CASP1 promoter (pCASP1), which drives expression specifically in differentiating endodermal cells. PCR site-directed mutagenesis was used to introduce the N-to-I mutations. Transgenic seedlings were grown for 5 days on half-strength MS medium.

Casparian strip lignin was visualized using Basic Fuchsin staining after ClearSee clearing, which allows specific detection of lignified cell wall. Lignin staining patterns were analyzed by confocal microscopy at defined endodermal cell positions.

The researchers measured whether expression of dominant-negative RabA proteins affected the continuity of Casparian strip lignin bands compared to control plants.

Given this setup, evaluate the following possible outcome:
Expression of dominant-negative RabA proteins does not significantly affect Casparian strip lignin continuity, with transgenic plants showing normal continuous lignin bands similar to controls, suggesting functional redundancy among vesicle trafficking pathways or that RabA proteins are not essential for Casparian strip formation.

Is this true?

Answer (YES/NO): NO